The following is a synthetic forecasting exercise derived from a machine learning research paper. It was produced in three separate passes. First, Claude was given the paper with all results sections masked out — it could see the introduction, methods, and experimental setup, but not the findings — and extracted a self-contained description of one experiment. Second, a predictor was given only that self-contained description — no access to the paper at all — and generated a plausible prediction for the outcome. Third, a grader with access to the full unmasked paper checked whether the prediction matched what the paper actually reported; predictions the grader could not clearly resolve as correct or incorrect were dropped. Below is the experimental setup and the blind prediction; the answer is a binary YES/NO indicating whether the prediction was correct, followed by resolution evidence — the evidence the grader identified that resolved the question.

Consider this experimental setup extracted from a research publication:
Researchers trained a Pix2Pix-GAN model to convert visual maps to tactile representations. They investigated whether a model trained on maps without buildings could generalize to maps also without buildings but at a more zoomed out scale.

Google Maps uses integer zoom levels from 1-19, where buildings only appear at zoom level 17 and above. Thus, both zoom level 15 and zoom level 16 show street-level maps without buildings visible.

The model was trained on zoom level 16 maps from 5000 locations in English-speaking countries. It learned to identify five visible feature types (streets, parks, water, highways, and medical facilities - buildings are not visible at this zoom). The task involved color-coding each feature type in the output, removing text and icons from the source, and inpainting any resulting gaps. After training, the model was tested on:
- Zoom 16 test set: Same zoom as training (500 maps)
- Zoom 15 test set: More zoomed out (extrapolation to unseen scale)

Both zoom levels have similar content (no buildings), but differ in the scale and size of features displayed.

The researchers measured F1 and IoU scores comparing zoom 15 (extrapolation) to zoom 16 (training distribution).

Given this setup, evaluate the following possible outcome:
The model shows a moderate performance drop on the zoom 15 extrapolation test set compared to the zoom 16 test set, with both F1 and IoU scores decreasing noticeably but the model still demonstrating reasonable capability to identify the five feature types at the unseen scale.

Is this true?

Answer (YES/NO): NO